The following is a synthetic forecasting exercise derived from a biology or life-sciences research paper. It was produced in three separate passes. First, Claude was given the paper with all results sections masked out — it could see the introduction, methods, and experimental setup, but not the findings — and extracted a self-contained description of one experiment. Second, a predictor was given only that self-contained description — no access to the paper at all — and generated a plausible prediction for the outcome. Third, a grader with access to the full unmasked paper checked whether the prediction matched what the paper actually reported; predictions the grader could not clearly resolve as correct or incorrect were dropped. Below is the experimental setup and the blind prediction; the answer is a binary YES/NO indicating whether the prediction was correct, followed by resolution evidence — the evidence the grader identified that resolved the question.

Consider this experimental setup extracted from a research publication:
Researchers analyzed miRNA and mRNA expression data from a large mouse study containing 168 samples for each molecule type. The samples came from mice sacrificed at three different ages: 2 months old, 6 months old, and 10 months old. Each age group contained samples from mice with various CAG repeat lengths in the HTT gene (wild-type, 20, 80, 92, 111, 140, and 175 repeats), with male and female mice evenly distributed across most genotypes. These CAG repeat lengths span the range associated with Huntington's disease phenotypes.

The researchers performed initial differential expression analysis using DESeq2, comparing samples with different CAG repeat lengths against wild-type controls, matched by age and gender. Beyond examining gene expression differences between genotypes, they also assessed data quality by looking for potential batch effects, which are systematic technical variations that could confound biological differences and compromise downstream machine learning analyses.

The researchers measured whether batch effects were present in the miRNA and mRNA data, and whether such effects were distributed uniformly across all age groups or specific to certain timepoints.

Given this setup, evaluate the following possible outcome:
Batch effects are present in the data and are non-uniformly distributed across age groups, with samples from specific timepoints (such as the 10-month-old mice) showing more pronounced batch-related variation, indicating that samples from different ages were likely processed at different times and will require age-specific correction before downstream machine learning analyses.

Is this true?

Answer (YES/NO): NO